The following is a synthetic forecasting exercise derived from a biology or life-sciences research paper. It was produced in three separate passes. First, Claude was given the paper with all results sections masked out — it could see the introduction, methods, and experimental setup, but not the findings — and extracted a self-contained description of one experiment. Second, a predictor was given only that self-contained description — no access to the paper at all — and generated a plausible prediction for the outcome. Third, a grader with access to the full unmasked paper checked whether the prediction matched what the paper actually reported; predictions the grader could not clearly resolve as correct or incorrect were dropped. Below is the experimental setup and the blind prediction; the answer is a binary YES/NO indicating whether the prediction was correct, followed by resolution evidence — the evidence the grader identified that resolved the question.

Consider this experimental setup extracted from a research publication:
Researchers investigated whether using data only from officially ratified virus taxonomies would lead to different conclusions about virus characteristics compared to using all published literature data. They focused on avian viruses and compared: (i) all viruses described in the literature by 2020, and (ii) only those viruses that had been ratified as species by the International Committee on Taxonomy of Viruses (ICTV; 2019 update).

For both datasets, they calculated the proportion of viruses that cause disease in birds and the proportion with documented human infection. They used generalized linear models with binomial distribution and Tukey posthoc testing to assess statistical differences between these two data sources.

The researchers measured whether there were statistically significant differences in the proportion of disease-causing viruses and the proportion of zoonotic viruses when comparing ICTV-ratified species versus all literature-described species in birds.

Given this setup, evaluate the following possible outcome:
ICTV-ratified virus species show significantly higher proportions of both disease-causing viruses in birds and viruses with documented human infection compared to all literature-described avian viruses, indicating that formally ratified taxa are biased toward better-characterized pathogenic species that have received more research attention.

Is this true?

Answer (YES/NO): YES